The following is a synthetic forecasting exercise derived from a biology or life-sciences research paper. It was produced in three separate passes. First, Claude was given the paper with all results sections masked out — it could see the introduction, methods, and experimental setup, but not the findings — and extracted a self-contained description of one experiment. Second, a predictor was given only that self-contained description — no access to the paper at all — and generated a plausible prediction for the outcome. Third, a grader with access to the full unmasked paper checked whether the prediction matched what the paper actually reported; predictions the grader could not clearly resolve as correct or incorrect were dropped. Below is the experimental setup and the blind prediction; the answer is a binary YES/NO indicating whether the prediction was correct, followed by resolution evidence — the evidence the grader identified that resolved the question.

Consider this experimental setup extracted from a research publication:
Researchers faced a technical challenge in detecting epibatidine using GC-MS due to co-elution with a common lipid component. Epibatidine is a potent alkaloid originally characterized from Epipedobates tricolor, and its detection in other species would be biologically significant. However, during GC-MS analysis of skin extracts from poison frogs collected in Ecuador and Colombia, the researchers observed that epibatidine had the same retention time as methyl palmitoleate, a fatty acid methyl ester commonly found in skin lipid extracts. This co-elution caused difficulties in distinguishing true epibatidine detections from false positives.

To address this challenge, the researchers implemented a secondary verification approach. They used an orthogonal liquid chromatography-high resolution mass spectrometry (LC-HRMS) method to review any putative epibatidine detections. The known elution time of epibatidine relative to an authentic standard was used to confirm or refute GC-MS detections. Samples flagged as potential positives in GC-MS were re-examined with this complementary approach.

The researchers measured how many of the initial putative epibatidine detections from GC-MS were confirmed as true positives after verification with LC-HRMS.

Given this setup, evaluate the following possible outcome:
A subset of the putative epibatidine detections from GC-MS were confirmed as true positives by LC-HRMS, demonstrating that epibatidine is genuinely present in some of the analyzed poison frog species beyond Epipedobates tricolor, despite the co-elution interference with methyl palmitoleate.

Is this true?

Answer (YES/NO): NO